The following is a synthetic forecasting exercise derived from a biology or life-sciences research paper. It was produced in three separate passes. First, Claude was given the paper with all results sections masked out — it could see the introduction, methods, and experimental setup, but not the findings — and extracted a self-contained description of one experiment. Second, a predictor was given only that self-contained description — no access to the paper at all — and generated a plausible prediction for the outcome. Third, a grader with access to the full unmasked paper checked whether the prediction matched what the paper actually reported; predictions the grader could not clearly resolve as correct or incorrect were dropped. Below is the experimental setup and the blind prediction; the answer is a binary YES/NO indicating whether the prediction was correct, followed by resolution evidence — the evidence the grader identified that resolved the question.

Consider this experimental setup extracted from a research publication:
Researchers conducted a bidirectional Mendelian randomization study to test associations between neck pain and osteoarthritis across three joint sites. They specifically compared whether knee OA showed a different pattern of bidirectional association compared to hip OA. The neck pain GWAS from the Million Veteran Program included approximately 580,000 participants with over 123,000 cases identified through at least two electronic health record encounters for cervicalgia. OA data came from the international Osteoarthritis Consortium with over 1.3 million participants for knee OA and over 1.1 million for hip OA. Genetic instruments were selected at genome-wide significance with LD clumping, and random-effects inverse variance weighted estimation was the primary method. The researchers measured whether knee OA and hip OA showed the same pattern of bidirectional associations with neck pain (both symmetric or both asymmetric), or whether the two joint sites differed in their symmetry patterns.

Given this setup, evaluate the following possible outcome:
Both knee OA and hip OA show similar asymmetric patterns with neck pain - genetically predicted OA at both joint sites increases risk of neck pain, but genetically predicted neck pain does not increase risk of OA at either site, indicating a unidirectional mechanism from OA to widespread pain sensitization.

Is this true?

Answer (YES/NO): NO